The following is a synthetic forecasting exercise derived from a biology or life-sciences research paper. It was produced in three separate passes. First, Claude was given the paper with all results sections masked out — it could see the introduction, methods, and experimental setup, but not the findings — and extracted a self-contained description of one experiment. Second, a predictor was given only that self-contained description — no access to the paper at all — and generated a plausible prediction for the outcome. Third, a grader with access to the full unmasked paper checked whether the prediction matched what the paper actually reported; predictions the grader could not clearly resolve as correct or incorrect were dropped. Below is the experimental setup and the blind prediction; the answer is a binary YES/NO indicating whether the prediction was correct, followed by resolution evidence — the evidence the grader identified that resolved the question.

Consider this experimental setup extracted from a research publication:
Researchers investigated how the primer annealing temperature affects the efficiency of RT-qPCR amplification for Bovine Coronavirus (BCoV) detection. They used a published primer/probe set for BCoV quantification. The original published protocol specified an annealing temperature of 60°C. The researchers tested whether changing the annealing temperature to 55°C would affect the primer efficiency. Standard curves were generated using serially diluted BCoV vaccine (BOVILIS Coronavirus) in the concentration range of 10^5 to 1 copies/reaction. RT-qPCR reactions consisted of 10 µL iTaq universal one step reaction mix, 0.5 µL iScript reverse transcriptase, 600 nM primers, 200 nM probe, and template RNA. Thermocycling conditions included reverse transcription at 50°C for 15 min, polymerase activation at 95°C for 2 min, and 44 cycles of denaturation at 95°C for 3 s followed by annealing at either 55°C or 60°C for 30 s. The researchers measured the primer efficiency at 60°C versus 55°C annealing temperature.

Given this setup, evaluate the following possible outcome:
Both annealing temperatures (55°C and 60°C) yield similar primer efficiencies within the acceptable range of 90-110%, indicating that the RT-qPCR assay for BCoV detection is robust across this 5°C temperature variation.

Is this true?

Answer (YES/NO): NO